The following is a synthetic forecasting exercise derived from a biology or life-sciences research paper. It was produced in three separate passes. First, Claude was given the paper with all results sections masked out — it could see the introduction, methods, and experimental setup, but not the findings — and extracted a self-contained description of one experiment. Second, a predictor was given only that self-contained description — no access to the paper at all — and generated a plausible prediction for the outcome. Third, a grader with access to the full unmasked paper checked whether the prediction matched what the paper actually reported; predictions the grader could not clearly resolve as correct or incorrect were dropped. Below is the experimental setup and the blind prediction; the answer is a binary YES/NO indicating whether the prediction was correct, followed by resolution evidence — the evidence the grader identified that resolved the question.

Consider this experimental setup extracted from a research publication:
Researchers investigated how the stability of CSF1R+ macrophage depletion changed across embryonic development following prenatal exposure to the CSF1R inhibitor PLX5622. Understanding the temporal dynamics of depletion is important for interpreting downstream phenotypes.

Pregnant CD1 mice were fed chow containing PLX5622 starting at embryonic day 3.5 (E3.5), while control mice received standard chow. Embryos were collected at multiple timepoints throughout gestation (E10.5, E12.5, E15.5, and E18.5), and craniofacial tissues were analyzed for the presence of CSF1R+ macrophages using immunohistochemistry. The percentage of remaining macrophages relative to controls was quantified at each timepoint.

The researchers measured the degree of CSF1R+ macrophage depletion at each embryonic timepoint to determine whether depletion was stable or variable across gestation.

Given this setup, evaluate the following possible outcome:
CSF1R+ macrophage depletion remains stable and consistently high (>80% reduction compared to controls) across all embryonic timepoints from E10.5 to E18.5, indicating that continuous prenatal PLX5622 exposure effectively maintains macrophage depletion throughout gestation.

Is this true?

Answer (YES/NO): NO